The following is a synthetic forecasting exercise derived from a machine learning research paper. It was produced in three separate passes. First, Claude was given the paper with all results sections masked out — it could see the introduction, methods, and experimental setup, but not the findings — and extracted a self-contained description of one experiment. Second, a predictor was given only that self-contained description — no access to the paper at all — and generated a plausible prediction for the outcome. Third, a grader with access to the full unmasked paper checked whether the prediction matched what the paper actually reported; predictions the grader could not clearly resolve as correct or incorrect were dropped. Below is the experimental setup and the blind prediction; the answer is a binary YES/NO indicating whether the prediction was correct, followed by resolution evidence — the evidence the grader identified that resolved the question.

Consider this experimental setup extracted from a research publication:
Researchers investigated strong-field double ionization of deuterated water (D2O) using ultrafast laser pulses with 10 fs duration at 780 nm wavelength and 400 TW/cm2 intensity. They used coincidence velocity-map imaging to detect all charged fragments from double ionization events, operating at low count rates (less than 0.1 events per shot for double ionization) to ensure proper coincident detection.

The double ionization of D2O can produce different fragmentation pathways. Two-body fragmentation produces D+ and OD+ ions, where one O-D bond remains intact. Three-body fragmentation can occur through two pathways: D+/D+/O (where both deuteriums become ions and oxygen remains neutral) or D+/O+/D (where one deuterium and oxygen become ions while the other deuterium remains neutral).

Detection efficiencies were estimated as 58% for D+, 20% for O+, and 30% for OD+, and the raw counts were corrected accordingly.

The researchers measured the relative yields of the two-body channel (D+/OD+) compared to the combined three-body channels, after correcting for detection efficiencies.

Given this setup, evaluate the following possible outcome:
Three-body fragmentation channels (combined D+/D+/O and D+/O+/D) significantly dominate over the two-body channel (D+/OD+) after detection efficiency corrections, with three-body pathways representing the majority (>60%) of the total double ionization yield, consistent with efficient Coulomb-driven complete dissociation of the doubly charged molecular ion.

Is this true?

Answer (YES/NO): NO